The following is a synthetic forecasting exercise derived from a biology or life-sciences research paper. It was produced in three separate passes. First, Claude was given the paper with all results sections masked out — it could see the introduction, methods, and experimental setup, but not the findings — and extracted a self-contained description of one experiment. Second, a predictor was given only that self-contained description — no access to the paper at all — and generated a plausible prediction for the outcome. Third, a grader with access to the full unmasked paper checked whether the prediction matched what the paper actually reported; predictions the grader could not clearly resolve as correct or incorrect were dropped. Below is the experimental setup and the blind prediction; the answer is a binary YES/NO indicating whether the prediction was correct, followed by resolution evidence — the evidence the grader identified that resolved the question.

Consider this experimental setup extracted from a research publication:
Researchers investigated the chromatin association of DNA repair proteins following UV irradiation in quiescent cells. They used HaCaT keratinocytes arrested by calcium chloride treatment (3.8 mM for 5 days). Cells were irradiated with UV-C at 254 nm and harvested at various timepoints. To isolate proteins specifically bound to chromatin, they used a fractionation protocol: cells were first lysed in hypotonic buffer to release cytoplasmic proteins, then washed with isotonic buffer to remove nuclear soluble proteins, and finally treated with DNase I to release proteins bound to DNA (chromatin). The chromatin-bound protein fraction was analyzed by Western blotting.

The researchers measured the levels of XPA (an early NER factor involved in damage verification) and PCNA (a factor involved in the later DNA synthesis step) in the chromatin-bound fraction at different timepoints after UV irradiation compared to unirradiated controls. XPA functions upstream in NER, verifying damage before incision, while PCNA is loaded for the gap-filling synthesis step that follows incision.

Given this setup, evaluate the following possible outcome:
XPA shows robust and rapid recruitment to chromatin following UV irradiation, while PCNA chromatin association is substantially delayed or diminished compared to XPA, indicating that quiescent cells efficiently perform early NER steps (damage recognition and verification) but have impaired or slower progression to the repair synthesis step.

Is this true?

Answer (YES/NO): NO